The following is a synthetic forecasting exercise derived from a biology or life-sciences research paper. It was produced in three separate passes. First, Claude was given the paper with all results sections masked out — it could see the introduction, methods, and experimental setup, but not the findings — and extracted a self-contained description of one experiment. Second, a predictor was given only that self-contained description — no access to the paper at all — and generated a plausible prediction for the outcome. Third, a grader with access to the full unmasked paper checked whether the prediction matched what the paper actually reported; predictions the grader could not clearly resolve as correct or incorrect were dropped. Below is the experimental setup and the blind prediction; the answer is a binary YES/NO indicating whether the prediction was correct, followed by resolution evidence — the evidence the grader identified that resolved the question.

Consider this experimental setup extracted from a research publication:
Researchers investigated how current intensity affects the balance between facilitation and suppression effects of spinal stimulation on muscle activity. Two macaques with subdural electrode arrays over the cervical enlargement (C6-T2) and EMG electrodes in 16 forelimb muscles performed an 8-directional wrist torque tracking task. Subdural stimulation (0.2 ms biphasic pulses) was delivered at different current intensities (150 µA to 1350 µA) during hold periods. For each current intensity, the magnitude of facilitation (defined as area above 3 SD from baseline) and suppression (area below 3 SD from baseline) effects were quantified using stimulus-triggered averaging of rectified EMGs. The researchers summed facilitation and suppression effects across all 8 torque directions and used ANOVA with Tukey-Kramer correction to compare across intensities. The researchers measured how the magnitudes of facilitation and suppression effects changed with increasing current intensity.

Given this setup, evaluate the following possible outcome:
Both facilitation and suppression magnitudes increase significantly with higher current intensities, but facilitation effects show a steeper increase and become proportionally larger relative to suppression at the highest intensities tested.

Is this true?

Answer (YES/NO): NO